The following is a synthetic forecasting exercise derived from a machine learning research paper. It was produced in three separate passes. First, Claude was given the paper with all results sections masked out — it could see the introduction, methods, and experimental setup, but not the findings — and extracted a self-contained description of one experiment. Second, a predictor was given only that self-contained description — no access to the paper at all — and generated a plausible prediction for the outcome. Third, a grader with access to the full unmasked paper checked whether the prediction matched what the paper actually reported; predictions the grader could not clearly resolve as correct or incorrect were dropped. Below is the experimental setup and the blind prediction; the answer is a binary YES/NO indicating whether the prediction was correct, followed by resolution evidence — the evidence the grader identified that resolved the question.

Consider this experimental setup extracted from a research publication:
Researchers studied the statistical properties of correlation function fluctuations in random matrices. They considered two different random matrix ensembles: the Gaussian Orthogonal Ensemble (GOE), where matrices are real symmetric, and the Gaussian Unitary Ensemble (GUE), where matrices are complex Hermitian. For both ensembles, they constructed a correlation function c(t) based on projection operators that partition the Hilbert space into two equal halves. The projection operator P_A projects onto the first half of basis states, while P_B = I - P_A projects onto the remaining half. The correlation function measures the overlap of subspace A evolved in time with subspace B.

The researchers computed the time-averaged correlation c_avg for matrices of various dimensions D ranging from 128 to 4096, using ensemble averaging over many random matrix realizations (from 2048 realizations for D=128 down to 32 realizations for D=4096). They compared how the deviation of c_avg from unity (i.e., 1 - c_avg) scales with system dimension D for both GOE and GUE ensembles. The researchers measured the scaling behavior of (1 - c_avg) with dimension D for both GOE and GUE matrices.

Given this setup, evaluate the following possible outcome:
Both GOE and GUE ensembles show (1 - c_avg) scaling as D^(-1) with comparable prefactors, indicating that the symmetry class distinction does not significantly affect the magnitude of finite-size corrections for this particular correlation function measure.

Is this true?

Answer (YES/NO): NO